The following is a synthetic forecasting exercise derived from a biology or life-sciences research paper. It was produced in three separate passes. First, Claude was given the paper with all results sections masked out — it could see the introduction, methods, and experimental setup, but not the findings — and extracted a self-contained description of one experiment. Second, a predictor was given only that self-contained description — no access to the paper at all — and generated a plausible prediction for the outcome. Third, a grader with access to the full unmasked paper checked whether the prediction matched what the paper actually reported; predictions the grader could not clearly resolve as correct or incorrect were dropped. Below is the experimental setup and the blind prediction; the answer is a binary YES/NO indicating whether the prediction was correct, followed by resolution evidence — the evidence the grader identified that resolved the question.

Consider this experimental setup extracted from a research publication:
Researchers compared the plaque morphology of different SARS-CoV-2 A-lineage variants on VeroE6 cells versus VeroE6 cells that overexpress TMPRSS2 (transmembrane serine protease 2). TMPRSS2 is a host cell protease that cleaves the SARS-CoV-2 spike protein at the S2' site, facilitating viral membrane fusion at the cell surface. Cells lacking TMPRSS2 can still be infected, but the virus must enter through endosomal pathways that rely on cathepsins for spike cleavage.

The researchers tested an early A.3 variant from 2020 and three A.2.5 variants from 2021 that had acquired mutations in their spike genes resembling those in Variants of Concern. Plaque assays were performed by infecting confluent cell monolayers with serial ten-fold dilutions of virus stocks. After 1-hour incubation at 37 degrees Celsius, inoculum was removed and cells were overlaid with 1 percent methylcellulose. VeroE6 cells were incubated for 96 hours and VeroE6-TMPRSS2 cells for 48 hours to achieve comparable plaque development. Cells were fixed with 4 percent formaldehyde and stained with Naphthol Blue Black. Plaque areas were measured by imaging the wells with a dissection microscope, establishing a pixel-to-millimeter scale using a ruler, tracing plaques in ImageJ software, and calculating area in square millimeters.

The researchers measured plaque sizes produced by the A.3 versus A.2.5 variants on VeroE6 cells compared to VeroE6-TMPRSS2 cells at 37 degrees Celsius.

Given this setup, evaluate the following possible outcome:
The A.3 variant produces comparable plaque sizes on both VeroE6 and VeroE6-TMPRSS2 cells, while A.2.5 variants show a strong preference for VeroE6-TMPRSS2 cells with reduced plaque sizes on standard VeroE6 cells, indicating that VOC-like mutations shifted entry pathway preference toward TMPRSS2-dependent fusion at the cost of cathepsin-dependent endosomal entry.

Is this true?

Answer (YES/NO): NO